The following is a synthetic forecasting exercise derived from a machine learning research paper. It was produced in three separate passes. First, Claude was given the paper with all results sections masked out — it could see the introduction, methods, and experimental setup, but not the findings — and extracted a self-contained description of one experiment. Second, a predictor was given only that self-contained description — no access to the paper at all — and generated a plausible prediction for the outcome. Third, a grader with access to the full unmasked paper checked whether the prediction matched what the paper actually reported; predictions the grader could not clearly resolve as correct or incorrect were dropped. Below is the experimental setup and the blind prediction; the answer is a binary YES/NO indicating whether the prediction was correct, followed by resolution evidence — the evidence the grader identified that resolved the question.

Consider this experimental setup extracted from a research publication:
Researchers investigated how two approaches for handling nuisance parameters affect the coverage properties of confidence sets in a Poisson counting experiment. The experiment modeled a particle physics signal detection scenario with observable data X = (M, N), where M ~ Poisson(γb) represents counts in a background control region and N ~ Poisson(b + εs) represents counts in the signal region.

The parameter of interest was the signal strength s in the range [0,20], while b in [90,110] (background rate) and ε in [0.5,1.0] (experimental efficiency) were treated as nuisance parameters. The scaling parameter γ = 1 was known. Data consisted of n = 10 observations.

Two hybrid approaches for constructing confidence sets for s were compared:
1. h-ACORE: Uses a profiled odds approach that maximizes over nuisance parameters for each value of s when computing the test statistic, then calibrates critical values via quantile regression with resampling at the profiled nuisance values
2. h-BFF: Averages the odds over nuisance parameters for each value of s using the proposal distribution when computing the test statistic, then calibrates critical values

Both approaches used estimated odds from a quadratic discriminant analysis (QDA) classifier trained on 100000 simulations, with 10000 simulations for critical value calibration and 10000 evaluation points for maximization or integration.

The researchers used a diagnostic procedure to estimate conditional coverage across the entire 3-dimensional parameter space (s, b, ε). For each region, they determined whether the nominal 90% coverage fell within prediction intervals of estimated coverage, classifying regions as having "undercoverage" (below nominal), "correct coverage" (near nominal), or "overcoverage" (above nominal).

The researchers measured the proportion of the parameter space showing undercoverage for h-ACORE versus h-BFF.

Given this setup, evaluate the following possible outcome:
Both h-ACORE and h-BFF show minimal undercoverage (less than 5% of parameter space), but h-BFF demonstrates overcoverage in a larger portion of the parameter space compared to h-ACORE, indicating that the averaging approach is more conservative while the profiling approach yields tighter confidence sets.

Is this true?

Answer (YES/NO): NO